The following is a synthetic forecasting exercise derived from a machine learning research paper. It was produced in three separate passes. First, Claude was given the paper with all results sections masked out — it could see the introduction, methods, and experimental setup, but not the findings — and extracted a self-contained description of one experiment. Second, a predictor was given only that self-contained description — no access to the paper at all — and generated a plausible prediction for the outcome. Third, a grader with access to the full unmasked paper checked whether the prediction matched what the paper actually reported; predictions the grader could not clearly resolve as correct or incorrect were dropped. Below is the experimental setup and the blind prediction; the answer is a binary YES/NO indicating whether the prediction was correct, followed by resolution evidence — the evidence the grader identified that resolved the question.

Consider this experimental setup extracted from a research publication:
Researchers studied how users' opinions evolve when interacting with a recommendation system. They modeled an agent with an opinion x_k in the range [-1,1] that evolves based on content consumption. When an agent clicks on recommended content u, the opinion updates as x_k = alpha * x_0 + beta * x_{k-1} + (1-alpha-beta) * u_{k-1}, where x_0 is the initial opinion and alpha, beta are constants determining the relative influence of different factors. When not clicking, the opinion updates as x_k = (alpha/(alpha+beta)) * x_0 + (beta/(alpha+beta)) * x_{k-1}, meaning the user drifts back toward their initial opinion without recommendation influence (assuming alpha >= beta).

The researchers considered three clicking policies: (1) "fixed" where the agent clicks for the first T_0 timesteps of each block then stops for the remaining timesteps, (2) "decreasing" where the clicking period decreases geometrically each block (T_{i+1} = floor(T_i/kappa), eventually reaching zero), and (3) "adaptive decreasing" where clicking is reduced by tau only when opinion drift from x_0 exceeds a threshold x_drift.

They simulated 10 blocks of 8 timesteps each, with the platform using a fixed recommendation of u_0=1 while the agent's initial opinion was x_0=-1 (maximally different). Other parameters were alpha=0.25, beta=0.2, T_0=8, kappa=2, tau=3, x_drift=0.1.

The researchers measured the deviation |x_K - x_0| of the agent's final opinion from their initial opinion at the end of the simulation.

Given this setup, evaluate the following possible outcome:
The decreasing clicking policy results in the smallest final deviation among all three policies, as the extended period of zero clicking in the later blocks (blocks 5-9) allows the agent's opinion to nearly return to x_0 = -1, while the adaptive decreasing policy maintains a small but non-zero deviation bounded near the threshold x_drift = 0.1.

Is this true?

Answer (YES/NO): YES